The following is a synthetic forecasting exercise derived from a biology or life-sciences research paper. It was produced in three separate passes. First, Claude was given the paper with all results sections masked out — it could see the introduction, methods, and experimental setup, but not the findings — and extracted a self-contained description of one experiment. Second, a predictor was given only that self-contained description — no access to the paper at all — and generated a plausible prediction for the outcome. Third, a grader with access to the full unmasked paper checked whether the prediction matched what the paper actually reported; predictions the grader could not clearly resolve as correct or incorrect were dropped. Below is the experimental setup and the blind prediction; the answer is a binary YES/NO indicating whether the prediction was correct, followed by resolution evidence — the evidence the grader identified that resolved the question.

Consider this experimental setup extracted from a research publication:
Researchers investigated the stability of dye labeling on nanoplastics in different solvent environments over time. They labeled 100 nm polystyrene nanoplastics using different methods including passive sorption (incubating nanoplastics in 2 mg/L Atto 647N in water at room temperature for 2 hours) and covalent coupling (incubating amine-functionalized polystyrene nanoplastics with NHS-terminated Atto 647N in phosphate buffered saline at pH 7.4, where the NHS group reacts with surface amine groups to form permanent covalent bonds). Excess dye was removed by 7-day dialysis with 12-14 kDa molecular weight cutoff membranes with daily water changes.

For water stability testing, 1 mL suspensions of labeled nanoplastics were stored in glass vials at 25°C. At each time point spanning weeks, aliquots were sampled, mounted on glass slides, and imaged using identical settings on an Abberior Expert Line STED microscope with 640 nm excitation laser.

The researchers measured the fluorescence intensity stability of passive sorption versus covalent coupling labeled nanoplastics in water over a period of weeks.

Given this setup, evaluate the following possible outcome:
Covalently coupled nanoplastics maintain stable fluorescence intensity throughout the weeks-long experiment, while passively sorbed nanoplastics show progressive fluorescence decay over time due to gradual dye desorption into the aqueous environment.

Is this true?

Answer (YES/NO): NO